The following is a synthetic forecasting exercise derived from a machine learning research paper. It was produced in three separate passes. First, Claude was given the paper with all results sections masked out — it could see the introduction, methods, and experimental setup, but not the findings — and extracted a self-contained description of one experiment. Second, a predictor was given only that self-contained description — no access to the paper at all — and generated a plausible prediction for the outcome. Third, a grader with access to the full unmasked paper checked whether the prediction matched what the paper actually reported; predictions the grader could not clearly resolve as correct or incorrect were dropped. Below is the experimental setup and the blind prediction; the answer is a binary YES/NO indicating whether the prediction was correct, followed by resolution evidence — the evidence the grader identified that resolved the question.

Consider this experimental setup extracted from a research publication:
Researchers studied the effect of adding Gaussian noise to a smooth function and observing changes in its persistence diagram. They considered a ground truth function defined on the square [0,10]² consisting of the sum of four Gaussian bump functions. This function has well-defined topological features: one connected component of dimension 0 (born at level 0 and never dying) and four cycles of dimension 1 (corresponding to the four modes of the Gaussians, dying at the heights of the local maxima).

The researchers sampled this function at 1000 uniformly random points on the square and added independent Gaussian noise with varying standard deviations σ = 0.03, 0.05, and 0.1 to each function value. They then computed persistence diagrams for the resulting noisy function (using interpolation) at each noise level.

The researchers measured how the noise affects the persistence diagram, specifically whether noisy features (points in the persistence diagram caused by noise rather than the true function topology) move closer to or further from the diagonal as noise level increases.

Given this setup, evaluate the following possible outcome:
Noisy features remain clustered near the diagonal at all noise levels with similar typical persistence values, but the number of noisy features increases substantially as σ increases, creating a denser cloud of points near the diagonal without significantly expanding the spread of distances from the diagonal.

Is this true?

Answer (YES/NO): NO